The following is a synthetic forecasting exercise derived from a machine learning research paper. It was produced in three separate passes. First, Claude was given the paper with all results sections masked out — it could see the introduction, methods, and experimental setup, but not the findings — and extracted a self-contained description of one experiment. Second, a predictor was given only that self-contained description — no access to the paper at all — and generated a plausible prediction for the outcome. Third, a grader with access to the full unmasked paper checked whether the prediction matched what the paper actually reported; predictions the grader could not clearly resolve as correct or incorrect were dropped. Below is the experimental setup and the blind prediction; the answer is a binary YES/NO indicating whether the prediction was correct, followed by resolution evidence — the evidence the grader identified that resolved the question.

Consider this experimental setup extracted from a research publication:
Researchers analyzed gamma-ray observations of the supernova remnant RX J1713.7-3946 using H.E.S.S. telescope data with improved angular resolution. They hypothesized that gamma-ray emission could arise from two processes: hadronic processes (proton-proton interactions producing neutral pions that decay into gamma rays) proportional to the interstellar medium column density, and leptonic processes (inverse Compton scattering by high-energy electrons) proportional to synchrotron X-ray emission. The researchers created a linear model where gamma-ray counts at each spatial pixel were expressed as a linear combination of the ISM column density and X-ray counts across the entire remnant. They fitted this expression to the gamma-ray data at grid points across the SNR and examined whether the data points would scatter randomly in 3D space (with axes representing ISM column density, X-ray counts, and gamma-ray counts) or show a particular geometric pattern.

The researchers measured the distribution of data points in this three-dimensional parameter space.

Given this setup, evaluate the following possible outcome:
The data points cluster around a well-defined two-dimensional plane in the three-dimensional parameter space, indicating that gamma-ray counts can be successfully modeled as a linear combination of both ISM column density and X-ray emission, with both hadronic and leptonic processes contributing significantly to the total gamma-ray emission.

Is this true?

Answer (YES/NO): YES